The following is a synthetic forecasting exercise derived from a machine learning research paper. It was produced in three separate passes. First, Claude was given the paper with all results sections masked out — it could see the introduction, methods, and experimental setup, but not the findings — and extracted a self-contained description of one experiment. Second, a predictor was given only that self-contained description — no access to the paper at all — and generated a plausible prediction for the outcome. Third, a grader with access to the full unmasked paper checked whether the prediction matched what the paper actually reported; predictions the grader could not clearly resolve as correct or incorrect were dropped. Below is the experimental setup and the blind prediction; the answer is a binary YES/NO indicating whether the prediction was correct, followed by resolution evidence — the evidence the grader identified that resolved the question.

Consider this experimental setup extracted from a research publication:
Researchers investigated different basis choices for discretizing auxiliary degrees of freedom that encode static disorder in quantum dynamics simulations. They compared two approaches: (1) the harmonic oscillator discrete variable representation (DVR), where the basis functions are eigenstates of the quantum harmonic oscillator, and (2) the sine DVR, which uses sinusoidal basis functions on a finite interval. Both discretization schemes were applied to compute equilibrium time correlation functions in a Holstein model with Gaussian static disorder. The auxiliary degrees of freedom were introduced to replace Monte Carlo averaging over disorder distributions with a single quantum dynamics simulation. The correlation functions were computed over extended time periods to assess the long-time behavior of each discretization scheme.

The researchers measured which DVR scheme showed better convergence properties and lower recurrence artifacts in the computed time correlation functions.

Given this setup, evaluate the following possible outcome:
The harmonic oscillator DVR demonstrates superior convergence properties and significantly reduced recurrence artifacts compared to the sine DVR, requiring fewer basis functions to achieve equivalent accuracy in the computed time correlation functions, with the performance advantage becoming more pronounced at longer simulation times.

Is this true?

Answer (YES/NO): NO